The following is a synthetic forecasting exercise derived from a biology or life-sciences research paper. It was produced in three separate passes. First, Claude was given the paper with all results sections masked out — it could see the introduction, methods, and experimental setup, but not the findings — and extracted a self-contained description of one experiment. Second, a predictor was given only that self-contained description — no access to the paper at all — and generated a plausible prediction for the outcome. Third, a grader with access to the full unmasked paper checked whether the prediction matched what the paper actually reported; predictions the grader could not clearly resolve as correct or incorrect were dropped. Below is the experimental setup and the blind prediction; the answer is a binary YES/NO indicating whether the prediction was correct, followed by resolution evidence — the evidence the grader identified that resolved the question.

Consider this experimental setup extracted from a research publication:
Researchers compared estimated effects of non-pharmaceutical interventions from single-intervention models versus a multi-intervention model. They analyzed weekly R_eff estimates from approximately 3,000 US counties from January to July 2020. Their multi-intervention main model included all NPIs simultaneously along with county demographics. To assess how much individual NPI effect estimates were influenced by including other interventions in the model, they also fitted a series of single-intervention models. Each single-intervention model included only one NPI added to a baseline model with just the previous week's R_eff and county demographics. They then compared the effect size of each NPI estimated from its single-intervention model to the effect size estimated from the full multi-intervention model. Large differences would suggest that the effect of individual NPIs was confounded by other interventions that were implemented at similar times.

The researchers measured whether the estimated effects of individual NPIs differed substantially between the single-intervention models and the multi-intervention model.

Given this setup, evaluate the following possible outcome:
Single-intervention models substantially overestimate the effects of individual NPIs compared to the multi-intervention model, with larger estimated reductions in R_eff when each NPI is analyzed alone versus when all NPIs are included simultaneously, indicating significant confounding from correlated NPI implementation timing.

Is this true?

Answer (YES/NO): NO